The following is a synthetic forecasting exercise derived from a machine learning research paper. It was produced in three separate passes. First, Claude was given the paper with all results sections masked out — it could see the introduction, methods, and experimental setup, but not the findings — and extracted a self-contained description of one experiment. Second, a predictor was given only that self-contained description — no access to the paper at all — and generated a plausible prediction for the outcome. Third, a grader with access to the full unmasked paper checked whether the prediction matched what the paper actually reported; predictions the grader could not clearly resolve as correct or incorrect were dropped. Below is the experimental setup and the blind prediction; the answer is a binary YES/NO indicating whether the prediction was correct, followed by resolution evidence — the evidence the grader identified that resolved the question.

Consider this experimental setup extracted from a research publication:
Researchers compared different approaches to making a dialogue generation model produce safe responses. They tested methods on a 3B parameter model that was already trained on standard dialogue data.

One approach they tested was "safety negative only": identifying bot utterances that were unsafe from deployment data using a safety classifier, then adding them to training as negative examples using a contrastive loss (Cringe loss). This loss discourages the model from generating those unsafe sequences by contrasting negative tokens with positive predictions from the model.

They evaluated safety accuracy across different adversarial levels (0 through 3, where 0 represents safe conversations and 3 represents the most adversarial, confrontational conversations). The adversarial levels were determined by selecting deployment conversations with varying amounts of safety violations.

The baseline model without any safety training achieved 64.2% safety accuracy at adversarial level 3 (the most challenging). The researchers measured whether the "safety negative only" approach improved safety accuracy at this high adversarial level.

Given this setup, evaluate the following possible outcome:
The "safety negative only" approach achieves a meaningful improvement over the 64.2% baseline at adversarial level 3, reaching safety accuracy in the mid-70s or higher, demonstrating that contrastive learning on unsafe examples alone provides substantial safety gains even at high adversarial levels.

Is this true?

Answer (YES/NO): NO